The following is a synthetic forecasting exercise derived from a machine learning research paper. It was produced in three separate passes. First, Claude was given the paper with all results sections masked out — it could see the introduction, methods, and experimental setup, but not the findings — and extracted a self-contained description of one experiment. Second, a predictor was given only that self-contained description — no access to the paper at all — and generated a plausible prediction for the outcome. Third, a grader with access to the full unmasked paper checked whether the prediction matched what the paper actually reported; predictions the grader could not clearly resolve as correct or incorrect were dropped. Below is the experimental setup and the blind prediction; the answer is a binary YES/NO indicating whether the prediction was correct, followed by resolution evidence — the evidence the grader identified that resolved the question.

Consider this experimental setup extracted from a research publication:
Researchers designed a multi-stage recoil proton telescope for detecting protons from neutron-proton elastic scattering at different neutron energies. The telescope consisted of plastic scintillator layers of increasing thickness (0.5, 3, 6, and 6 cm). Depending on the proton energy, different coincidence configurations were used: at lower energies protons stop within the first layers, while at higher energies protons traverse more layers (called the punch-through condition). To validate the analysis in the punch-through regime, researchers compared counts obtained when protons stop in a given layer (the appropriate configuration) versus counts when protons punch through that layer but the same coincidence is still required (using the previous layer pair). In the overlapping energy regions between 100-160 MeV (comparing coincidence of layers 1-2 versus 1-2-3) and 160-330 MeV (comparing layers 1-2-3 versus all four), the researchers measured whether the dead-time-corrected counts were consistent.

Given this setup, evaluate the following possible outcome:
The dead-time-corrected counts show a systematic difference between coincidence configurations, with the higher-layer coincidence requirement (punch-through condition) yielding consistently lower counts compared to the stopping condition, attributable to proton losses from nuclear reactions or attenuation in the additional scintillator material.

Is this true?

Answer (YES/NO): NO